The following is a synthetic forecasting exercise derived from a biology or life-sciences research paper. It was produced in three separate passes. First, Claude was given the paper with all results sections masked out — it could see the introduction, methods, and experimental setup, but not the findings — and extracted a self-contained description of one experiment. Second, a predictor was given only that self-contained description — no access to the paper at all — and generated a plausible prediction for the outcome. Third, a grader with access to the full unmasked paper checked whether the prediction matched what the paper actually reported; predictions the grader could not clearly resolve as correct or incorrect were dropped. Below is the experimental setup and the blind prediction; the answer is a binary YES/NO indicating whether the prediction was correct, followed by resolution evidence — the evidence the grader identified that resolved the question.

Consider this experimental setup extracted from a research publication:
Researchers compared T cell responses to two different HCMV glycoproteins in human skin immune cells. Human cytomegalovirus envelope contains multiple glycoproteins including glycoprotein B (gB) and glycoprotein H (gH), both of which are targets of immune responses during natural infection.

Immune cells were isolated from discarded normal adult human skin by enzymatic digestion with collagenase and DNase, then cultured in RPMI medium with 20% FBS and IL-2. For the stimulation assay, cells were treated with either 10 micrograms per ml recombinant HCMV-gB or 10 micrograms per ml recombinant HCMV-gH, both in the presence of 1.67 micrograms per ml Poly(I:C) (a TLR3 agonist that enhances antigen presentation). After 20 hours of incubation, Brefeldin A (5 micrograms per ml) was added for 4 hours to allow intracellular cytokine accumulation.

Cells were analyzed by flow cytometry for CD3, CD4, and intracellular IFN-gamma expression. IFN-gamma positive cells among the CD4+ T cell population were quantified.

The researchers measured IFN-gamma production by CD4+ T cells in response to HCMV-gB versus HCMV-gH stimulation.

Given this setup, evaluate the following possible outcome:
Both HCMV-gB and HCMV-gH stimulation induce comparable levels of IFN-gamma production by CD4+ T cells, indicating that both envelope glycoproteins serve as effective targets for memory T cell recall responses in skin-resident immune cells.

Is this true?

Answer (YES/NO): NO